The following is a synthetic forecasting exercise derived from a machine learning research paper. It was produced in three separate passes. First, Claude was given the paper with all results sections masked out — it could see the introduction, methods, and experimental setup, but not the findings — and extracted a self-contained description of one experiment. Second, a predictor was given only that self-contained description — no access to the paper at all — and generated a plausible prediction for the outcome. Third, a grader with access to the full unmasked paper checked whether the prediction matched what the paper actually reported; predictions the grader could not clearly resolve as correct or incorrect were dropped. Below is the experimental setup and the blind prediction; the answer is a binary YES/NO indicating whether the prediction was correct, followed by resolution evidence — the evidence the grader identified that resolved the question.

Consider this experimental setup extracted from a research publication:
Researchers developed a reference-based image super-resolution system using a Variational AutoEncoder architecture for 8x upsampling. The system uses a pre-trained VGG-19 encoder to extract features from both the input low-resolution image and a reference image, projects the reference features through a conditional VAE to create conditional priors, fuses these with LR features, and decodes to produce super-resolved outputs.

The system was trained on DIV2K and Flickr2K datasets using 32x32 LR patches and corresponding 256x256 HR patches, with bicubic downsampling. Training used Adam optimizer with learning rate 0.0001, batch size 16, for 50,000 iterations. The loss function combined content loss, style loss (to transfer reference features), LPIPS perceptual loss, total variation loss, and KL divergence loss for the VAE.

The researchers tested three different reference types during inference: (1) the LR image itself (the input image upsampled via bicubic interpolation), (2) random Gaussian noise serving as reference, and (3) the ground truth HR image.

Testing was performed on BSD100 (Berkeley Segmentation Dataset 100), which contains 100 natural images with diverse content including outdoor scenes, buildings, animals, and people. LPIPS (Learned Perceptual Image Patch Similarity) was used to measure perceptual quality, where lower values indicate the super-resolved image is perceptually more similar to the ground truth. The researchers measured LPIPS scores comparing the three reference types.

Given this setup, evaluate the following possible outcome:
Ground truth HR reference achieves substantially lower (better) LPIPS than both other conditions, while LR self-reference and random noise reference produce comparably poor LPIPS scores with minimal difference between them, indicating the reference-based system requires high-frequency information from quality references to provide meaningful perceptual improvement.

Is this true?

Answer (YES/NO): NO